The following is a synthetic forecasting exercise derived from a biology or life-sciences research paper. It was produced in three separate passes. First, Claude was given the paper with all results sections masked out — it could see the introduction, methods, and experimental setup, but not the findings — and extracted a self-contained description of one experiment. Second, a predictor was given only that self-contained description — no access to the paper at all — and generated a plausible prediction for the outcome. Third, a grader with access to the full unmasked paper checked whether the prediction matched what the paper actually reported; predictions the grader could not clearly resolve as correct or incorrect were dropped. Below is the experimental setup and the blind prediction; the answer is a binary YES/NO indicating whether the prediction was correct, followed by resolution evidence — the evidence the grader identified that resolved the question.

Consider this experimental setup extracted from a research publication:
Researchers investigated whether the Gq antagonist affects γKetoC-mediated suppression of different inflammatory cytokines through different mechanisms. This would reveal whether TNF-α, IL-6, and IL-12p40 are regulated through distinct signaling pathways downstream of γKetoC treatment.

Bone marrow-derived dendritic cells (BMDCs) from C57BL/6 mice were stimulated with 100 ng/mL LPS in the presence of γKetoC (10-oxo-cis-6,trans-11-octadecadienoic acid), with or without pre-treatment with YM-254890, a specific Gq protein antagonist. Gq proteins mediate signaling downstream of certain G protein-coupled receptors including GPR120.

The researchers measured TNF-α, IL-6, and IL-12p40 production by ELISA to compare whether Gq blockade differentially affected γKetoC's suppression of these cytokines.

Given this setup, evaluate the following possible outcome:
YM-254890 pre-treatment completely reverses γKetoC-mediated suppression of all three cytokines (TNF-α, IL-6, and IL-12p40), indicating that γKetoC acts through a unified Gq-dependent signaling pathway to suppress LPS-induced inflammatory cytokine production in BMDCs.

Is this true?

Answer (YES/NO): NO